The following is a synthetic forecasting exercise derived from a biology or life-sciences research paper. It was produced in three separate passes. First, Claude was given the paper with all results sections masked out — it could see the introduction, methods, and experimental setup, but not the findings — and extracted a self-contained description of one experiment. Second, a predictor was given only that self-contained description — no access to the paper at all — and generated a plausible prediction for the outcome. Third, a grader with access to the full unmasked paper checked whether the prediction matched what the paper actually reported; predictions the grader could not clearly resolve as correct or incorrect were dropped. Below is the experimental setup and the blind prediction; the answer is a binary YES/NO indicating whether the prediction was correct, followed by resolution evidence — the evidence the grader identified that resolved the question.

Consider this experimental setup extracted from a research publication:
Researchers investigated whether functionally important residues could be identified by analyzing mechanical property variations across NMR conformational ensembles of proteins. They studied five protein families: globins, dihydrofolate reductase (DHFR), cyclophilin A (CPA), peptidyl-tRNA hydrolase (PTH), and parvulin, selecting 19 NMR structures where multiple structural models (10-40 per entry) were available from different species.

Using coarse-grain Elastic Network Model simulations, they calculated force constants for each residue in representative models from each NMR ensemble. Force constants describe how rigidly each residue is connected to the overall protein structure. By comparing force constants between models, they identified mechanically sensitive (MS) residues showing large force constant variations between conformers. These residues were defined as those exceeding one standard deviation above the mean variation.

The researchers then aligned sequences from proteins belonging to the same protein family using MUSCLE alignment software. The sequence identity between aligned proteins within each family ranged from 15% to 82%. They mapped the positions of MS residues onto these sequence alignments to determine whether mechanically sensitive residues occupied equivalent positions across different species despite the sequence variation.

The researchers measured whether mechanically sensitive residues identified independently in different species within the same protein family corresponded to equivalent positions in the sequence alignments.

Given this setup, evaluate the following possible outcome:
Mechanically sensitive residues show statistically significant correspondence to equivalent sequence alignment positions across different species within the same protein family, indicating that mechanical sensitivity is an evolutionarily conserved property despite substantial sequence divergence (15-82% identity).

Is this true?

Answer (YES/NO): YES